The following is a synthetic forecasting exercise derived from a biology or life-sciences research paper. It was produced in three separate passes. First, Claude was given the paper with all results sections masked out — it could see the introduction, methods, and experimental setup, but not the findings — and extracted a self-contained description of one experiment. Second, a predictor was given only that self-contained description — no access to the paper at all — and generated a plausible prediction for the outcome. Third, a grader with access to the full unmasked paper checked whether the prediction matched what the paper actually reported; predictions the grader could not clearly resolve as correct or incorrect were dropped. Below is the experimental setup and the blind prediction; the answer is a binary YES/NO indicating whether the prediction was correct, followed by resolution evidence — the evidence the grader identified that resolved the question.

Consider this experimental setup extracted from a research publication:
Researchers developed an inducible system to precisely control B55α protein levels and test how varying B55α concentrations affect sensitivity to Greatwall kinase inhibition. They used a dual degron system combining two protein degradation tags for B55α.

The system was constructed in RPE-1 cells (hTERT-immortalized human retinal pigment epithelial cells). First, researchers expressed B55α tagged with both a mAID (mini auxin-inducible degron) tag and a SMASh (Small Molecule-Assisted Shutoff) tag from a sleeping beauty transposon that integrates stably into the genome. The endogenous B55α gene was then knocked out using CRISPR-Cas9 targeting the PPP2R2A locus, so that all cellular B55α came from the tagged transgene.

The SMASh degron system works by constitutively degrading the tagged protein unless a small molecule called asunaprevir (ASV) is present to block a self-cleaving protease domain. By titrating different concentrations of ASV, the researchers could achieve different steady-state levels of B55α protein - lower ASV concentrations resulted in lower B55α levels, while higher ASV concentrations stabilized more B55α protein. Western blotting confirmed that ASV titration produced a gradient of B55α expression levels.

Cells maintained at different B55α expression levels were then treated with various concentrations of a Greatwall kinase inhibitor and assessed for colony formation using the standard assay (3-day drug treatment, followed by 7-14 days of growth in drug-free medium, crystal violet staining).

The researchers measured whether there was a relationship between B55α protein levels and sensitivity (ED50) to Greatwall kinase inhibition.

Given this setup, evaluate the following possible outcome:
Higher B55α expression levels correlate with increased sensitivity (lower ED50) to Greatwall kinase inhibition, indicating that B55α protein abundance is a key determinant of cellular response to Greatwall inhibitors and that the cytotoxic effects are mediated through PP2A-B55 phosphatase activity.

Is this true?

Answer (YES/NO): YES